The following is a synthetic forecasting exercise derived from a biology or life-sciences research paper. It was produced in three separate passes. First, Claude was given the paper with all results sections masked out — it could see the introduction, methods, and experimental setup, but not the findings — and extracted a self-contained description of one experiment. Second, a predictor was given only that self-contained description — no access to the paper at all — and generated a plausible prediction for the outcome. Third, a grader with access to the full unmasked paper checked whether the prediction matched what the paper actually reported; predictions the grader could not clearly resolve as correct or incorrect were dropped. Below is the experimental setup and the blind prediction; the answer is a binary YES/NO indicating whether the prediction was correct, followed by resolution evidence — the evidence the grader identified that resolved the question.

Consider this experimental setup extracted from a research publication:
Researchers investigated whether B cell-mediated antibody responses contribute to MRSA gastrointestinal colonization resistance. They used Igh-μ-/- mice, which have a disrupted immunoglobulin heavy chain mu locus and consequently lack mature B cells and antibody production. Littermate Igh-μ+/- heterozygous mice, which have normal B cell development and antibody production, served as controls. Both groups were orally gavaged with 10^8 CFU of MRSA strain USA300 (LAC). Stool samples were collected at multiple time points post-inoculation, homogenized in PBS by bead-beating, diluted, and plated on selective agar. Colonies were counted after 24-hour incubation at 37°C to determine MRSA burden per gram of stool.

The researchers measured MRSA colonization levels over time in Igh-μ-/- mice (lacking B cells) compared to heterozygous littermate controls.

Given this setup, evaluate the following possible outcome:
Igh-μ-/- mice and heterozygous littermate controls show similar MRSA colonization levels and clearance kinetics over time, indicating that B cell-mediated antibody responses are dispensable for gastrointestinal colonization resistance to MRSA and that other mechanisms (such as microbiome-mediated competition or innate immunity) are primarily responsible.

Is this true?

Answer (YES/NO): YES